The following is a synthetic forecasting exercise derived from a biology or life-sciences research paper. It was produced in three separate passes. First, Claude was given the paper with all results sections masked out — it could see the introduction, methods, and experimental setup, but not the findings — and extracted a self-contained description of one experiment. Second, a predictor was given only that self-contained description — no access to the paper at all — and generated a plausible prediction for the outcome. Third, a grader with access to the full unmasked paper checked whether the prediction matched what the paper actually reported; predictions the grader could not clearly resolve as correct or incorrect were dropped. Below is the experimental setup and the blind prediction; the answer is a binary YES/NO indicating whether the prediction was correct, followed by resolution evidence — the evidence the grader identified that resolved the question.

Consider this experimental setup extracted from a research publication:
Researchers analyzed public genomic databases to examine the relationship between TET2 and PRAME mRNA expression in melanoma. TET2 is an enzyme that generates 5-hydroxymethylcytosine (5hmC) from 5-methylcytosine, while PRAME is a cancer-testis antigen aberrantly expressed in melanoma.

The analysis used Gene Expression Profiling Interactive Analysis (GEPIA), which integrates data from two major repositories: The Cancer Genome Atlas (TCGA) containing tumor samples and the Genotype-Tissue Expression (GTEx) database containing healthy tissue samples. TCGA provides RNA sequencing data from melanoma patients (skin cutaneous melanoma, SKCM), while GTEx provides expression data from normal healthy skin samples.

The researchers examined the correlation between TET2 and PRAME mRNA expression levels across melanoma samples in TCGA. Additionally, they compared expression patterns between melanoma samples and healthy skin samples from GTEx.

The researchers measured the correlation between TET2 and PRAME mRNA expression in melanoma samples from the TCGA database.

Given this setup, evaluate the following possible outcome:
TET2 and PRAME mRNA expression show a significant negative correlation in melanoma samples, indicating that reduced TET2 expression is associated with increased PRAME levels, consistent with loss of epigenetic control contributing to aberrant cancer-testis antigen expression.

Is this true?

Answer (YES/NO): YES